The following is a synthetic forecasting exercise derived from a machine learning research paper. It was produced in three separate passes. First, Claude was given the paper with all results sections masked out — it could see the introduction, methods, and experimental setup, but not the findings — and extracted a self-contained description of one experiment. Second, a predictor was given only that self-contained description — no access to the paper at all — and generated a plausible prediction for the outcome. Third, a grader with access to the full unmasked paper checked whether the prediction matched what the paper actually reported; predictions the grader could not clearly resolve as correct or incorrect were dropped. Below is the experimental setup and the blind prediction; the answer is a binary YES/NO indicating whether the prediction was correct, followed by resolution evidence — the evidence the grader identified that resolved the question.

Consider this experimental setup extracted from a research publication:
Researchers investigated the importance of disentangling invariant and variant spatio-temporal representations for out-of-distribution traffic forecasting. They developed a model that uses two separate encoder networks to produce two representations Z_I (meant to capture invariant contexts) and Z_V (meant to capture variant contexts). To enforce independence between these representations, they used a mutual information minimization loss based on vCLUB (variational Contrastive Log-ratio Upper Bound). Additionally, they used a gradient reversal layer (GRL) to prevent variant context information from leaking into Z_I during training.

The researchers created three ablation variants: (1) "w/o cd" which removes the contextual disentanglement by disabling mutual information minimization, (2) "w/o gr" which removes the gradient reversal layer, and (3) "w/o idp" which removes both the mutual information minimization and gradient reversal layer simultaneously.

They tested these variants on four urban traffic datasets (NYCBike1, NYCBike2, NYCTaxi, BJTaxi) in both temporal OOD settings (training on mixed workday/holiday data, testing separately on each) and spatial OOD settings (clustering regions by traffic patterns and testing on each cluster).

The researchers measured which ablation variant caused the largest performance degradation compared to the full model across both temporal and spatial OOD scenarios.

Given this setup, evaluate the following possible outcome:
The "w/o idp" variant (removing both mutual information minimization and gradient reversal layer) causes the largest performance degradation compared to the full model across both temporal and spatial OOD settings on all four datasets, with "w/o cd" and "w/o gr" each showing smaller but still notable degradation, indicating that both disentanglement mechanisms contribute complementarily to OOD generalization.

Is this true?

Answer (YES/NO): YES